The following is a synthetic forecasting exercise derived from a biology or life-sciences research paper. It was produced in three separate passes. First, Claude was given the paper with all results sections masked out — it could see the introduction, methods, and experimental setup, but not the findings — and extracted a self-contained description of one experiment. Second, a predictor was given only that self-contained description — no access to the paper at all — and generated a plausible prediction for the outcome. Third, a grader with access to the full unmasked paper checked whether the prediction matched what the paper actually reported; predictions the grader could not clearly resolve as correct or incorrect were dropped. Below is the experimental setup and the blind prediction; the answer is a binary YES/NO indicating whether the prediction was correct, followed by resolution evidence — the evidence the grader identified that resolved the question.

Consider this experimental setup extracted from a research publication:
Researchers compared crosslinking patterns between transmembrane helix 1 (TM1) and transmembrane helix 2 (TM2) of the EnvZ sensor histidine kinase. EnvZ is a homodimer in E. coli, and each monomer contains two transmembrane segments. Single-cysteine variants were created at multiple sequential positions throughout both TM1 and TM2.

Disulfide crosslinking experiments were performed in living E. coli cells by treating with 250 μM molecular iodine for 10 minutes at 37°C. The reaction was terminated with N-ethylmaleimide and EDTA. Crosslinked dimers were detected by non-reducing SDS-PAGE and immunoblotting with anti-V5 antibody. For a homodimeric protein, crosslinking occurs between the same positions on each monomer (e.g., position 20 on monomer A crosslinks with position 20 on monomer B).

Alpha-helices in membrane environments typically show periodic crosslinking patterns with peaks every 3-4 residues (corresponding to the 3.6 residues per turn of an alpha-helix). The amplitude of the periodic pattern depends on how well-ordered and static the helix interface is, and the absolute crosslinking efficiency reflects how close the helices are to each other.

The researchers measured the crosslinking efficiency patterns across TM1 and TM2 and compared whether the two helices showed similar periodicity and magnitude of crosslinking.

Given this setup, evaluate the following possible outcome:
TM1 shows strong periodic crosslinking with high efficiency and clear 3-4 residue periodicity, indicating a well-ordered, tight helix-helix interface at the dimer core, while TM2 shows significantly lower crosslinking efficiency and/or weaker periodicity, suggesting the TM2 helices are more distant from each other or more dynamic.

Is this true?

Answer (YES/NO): NO